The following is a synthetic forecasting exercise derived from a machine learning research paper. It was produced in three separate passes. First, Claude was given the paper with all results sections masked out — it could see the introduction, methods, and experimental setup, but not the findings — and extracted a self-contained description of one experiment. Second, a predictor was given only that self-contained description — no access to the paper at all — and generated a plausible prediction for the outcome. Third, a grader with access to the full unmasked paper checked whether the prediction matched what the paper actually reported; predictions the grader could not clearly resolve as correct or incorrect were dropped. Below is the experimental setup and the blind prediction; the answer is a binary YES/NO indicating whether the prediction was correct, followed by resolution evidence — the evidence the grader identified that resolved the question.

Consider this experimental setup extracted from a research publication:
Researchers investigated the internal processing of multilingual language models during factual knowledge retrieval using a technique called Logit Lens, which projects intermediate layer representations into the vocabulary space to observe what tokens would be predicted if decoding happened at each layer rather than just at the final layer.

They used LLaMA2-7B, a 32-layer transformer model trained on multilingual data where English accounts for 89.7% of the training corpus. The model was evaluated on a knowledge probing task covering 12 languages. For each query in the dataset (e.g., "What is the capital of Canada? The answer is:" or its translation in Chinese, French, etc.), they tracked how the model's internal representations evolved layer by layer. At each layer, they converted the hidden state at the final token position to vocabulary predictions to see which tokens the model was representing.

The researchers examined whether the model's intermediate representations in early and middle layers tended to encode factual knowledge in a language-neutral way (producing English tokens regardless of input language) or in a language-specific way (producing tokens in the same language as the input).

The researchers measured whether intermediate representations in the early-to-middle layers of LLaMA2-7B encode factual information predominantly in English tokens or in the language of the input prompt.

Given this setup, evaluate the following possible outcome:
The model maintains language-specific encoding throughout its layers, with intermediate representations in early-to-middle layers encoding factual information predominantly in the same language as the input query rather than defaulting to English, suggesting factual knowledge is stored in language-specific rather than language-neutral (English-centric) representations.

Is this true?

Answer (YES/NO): NO